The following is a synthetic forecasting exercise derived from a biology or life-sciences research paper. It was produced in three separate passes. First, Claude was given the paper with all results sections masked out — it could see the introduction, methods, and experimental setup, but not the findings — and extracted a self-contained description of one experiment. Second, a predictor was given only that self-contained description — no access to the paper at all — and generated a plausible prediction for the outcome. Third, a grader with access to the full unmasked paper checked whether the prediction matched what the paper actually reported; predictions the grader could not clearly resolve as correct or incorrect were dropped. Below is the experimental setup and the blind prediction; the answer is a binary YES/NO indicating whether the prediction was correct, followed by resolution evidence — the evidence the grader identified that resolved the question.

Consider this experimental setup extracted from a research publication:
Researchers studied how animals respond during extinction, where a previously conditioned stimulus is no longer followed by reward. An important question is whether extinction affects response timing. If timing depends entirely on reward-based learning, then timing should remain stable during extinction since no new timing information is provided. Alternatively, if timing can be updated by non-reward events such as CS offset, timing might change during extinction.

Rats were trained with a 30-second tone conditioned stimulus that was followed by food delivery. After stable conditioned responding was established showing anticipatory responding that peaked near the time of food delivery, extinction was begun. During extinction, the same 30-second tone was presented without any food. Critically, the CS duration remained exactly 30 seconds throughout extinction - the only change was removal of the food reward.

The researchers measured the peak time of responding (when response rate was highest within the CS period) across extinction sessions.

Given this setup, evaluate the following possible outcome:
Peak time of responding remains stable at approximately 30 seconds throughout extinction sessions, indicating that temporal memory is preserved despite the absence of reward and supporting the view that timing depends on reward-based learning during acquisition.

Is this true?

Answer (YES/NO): YES